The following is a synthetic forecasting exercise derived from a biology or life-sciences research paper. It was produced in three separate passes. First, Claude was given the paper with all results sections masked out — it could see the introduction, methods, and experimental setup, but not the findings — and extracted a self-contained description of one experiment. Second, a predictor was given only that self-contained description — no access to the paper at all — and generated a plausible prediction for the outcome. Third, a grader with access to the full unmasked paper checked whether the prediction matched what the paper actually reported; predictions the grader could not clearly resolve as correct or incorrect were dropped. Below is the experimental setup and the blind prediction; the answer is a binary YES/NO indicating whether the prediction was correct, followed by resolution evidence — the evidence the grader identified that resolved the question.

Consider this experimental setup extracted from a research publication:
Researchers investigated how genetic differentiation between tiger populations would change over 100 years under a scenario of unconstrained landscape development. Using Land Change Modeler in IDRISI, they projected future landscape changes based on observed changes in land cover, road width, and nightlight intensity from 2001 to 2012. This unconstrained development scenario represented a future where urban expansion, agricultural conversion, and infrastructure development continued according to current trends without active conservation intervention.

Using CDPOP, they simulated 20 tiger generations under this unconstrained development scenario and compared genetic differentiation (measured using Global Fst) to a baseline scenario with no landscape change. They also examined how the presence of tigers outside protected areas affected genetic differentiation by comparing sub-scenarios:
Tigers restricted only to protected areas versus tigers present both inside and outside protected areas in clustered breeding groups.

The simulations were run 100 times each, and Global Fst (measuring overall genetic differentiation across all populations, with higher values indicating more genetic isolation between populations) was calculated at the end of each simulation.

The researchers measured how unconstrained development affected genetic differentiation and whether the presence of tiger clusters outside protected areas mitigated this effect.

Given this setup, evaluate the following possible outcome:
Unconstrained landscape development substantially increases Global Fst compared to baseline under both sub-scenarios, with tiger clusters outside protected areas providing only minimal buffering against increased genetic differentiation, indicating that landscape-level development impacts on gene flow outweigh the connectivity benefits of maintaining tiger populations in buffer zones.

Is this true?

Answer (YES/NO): NO